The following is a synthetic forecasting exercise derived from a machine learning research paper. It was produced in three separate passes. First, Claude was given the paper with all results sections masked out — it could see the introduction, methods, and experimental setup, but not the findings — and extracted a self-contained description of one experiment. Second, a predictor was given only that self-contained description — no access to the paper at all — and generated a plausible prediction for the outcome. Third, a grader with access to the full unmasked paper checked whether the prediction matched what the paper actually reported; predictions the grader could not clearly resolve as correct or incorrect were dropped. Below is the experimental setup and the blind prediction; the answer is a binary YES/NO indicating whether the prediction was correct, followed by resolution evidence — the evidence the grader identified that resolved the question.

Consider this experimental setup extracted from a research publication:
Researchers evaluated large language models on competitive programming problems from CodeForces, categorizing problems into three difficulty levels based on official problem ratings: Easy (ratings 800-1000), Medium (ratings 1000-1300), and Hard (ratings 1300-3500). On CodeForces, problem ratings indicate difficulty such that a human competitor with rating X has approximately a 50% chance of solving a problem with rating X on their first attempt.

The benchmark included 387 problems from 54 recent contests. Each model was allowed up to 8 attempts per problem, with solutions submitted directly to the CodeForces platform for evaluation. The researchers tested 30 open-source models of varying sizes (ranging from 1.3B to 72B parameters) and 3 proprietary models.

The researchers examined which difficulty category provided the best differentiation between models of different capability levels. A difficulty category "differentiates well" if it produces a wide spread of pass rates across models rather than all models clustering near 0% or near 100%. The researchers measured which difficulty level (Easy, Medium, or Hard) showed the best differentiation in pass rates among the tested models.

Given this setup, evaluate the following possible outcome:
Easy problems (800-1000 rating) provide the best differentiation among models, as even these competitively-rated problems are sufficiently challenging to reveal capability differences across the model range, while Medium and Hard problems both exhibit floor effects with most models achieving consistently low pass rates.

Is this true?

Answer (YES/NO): NO